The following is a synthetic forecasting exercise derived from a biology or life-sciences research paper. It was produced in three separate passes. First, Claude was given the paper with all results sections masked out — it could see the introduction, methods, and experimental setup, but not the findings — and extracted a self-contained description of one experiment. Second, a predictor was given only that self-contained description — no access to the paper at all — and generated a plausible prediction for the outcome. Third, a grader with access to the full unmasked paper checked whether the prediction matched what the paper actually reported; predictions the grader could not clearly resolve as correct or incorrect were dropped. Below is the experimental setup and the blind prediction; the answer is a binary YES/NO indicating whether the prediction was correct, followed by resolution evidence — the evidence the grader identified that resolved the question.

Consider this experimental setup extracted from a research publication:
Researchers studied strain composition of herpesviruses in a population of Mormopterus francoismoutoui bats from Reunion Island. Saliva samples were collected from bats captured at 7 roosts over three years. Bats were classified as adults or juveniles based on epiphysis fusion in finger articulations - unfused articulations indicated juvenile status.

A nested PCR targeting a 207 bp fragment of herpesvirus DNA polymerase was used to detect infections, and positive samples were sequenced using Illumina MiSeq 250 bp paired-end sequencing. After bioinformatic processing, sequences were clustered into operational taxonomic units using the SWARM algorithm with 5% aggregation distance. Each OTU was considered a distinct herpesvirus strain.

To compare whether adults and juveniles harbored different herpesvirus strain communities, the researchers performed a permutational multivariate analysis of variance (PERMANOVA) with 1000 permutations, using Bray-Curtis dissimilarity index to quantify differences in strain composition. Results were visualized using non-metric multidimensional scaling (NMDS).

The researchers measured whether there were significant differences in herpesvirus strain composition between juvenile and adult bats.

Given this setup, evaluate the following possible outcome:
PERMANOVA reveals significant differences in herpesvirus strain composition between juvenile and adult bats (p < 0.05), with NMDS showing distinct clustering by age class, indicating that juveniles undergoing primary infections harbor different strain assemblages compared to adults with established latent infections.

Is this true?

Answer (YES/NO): YES